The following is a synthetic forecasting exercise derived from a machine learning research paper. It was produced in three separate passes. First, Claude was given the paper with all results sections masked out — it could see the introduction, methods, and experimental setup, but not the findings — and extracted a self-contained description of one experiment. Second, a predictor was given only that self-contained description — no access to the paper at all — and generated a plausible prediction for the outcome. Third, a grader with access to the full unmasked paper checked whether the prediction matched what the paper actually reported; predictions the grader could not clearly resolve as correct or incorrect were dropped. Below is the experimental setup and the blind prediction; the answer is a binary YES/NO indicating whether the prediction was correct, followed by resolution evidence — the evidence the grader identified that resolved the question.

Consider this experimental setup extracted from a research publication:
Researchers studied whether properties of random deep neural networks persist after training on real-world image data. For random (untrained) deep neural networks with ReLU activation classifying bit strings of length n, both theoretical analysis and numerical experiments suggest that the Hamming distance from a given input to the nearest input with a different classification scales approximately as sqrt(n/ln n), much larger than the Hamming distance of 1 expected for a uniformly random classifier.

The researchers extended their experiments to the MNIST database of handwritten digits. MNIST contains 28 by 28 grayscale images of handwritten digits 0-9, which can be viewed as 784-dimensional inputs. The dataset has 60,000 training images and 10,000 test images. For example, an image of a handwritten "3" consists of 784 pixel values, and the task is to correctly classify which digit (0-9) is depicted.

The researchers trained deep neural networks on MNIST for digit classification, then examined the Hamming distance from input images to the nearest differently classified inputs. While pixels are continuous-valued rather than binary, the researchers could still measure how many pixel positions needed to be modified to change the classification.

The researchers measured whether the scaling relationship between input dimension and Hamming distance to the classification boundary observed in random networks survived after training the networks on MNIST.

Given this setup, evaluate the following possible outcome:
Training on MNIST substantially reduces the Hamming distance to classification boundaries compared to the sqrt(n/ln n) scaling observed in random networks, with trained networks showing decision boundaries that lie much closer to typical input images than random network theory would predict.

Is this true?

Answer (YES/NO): NO